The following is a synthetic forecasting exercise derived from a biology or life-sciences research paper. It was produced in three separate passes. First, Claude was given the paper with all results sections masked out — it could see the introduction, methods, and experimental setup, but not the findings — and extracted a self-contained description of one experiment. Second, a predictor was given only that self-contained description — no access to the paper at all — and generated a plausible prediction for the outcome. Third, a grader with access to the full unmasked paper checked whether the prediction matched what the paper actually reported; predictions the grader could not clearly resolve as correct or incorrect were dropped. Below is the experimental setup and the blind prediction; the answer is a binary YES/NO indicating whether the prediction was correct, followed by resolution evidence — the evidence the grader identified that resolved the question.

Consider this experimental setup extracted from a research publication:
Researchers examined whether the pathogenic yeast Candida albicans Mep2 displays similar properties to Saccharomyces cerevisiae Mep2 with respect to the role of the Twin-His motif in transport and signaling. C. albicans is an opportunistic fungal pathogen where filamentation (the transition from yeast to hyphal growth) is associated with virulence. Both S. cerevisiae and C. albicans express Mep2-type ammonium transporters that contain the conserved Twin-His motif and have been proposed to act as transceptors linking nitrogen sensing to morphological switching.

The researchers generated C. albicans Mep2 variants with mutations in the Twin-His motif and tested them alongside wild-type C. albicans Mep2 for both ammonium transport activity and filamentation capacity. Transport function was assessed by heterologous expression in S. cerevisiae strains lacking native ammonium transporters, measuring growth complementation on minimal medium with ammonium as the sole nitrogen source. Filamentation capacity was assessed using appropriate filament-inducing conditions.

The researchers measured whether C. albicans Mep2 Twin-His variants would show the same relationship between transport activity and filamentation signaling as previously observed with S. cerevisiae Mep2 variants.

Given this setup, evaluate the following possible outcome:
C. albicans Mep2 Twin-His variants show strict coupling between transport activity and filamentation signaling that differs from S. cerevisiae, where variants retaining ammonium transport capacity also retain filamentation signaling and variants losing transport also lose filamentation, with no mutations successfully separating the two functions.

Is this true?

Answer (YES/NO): NO